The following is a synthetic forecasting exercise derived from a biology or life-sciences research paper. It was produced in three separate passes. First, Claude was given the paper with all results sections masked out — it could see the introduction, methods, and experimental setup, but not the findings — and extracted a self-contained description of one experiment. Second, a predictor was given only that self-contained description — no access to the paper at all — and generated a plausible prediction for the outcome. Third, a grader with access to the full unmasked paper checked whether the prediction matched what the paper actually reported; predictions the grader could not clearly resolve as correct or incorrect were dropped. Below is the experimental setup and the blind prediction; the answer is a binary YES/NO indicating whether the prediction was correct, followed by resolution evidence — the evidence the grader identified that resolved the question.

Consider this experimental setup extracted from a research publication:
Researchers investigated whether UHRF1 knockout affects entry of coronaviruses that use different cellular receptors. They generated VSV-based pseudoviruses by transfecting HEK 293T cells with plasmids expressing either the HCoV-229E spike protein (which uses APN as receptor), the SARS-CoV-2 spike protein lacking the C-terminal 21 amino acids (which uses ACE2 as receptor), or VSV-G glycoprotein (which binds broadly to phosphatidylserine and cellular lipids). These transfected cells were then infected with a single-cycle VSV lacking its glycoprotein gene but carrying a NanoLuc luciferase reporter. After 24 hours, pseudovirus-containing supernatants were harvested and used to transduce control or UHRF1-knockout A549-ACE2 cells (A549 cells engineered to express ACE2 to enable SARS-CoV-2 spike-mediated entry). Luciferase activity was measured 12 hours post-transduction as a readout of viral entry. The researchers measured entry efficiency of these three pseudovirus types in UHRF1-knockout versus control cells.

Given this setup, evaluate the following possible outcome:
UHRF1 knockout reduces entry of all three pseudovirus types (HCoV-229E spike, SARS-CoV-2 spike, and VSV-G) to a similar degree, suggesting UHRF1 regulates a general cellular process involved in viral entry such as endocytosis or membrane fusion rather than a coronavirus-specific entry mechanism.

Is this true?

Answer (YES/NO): NO